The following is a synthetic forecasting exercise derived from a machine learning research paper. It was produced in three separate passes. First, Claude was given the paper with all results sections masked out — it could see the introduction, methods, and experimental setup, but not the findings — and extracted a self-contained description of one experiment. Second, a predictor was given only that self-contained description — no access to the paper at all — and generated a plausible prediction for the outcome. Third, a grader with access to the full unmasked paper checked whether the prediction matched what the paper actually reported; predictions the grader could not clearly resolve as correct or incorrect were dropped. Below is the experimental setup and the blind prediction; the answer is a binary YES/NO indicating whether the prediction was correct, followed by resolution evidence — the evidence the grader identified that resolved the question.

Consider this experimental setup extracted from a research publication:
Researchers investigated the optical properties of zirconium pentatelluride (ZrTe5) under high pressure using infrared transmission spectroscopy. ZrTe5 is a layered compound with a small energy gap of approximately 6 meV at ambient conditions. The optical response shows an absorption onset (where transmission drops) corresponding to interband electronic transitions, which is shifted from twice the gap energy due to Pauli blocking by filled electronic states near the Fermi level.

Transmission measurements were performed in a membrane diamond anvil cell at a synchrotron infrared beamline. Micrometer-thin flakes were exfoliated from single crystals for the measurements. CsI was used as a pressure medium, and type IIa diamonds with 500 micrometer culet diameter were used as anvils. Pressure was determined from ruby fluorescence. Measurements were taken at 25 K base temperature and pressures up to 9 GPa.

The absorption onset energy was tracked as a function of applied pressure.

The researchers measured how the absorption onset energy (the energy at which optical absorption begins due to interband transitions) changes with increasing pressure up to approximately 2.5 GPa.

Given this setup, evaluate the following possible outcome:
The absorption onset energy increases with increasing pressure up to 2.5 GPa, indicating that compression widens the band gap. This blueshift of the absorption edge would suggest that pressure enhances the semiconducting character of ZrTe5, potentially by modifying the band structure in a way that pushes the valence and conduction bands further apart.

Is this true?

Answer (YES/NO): NO